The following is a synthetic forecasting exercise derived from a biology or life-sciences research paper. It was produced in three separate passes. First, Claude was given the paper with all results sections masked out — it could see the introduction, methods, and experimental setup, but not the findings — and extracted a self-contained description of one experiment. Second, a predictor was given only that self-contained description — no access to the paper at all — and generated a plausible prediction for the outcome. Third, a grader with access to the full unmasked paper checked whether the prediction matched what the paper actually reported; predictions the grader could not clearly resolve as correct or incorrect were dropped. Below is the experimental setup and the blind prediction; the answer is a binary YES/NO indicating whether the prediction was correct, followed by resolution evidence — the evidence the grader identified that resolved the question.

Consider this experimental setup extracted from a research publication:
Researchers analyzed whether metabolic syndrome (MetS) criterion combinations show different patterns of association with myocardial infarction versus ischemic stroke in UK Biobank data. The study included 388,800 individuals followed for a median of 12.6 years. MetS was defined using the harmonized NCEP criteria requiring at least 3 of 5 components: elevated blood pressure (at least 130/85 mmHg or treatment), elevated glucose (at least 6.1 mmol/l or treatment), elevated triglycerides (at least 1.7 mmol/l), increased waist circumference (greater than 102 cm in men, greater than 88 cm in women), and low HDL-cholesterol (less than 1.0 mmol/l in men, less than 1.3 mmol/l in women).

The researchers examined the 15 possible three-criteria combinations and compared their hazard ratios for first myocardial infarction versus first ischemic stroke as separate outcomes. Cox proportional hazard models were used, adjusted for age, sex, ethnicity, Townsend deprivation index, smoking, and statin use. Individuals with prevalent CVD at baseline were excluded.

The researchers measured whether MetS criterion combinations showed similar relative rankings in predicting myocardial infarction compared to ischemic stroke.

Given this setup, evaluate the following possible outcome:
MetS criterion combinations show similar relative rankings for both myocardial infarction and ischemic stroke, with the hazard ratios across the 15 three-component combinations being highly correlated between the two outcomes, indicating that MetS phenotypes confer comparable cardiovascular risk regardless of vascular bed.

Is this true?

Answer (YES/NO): NO